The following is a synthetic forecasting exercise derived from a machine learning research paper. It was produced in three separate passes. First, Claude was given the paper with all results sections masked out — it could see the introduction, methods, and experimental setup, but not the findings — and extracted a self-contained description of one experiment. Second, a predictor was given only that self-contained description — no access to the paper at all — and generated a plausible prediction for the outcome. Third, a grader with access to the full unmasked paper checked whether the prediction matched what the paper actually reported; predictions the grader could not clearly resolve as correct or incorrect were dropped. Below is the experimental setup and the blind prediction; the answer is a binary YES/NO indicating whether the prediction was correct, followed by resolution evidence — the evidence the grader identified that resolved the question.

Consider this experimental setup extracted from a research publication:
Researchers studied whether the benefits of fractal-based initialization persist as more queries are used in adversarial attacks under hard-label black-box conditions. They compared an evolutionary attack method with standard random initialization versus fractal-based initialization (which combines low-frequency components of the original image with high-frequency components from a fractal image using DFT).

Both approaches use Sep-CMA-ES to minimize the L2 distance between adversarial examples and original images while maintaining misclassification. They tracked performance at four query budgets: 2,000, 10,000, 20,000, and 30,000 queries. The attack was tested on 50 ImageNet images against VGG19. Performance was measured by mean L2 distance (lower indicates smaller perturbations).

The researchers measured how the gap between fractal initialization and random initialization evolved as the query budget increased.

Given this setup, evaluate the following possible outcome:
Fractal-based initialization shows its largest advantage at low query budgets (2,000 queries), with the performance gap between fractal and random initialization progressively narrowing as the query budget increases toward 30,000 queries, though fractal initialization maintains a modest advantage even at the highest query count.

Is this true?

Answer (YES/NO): YES